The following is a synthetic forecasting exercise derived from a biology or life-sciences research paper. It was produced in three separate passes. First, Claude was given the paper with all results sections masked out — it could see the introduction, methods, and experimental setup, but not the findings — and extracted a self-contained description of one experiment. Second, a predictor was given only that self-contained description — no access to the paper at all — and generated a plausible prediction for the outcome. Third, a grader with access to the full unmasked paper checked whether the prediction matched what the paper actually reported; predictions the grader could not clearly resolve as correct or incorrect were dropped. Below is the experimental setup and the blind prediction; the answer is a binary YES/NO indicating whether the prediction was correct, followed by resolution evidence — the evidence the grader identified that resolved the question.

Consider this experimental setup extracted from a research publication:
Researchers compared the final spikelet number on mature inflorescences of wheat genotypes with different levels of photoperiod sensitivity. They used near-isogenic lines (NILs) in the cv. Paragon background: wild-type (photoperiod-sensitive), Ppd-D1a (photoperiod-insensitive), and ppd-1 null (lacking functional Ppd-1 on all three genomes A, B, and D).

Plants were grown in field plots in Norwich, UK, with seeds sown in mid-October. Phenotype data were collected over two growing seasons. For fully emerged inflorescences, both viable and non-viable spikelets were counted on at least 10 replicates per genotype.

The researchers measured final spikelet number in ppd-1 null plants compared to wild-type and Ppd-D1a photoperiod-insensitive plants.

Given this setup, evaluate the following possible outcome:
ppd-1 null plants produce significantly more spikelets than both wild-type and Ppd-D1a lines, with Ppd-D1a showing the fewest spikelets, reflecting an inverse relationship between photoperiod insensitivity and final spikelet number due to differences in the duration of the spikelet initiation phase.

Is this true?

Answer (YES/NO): YES